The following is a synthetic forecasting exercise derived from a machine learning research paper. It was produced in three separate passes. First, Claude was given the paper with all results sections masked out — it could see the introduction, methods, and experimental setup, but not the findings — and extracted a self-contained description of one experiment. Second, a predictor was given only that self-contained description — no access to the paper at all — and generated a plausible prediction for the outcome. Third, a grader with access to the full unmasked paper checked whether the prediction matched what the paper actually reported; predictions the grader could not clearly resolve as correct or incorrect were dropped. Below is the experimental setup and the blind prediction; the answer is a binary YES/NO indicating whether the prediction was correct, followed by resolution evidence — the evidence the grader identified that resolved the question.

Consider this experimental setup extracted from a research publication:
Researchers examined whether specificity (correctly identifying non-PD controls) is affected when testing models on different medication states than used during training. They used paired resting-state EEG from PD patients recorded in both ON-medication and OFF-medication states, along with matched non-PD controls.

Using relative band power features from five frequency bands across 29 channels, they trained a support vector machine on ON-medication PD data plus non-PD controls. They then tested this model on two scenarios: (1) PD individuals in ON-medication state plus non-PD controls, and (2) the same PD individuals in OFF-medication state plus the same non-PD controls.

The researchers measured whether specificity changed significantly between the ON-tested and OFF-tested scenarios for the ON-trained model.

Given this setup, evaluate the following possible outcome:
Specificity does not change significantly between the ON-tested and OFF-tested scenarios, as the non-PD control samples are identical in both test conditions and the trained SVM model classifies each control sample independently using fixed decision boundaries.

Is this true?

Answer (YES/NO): YES